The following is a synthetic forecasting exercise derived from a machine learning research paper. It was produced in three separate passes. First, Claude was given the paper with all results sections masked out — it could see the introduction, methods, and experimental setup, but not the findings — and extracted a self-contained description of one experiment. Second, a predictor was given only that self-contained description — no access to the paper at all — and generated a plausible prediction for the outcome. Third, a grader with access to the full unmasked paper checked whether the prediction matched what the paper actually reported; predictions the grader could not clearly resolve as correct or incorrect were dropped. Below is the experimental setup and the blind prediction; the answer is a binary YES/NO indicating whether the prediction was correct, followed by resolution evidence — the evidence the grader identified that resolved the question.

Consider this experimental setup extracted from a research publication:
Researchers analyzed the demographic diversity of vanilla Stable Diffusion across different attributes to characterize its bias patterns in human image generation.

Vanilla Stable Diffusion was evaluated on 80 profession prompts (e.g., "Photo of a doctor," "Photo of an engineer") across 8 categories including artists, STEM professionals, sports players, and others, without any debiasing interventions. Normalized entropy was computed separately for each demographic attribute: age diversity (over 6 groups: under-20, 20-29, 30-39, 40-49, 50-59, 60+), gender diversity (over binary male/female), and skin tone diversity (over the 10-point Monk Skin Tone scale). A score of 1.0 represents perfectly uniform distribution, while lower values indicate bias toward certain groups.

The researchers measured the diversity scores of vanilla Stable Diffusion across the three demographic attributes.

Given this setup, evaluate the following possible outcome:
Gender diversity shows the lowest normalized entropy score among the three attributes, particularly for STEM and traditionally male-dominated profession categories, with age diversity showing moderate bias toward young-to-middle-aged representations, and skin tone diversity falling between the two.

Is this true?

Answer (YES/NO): NO